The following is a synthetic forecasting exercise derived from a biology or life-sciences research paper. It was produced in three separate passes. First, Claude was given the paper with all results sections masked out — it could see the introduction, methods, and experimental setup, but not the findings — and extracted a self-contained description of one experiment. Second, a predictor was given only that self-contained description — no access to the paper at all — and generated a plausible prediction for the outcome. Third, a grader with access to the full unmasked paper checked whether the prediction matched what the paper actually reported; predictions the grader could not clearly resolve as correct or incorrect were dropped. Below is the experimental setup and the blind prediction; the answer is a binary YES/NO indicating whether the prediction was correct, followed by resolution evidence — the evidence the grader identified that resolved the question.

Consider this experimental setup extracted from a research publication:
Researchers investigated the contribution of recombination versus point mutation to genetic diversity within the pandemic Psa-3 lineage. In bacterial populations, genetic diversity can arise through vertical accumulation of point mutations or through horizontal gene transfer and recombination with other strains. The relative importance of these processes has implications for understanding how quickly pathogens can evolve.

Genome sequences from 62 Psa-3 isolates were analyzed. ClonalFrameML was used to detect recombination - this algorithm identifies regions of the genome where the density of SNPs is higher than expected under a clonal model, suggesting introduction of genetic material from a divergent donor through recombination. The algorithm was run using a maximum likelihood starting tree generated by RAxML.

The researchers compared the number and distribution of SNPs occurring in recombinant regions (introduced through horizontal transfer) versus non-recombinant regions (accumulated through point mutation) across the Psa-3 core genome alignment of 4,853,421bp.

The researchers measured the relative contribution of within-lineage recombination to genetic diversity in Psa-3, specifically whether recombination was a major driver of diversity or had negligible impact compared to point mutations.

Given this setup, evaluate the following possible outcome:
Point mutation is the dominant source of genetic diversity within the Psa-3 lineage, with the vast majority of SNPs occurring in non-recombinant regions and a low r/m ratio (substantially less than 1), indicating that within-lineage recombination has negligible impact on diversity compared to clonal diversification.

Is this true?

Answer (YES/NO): YES